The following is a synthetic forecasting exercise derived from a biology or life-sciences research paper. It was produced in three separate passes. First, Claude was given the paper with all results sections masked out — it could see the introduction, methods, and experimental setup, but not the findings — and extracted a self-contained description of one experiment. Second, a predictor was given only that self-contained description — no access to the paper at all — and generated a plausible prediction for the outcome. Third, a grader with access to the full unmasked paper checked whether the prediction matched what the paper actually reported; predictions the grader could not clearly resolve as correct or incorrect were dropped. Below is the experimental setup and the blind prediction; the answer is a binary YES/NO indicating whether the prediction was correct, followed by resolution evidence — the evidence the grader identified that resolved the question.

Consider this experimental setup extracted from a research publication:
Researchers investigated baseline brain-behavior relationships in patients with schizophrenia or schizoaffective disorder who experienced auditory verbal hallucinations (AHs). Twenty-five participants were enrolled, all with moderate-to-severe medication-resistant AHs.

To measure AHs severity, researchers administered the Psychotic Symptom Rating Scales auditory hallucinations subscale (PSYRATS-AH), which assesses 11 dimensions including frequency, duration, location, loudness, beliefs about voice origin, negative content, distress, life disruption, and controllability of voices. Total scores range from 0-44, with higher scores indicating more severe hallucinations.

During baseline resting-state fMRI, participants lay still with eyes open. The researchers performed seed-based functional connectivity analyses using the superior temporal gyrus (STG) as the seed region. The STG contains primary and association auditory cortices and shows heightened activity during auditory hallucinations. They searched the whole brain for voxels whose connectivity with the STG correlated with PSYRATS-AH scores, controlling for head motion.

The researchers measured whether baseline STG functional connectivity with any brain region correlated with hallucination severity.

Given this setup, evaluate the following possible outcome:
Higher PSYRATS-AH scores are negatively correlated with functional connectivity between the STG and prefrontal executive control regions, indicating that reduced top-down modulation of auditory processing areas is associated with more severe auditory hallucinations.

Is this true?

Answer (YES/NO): NO